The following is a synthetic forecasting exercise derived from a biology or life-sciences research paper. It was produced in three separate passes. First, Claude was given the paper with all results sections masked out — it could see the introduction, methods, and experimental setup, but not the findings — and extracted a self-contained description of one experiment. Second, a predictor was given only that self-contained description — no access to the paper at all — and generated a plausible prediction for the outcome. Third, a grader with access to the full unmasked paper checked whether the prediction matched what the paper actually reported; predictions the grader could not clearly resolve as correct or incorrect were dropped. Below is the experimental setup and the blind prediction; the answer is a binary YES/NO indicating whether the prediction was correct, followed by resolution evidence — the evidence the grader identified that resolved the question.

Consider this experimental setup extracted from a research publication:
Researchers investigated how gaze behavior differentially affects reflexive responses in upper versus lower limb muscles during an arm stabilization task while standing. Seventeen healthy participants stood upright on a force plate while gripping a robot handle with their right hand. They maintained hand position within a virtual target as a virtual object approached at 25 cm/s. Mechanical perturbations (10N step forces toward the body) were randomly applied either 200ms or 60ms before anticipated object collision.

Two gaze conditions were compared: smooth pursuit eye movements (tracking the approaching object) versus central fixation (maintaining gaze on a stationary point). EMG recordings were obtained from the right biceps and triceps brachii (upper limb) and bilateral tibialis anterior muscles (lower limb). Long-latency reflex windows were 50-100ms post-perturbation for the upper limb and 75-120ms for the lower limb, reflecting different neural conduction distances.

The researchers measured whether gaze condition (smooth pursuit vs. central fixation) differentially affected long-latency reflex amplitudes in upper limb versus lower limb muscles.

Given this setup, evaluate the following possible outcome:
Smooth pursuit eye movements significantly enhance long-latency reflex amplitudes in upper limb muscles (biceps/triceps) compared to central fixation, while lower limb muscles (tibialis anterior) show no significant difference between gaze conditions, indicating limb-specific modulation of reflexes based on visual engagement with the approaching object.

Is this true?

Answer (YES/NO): NO